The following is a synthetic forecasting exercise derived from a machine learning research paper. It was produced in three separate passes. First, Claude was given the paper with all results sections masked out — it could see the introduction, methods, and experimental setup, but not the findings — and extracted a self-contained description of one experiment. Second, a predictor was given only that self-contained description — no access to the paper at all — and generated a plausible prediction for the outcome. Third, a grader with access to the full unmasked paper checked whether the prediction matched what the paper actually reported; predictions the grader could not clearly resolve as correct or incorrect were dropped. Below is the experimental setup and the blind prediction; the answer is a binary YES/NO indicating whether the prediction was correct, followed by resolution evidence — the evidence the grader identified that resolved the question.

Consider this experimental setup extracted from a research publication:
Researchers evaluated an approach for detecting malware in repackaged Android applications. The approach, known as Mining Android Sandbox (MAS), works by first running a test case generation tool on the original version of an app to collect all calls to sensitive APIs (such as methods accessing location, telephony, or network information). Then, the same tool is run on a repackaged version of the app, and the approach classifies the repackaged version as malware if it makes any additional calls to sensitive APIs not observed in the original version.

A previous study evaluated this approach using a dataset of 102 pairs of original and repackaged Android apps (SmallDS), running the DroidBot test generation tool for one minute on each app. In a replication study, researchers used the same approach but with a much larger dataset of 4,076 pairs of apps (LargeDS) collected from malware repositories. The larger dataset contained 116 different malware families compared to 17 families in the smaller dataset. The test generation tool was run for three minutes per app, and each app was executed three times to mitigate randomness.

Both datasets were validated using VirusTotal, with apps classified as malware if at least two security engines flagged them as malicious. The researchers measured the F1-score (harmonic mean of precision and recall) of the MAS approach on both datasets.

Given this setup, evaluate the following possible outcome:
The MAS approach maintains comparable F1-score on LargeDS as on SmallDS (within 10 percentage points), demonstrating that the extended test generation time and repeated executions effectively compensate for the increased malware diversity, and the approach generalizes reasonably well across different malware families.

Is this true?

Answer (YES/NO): NO